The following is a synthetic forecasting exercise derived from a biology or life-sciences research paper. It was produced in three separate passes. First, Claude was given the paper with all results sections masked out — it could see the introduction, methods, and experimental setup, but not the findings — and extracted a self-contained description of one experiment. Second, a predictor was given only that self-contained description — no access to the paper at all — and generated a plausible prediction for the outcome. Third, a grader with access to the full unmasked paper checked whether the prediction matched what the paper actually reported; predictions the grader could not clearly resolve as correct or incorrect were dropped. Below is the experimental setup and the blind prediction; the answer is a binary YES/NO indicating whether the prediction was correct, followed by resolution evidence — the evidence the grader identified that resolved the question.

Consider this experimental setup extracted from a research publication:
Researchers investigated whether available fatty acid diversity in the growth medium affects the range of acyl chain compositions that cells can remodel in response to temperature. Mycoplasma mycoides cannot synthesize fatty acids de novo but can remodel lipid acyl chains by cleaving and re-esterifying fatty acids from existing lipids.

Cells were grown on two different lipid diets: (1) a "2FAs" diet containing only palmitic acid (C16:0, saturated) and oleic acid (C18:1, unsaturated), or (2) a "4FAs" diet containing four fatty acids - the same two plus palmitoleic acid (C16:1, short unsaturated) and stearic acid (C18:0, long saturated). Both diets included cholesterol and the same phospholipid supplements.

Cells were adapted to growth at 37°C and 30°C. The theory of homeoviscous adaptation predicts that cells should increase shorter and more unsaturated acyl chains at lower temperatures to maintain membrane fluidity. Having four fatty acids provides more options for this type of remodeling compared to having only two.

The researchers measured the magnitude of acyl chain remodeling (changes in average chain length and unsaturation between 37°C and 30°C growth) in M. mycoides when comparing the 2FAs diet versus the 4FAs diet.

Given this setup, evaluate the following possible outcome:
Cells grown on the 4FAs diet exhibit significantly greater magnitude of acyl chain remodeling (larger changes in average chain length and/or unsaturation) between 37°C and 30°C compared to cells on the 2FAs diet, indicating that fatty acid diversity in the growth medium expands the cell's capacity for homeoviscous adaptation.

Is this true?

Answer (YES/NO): YES